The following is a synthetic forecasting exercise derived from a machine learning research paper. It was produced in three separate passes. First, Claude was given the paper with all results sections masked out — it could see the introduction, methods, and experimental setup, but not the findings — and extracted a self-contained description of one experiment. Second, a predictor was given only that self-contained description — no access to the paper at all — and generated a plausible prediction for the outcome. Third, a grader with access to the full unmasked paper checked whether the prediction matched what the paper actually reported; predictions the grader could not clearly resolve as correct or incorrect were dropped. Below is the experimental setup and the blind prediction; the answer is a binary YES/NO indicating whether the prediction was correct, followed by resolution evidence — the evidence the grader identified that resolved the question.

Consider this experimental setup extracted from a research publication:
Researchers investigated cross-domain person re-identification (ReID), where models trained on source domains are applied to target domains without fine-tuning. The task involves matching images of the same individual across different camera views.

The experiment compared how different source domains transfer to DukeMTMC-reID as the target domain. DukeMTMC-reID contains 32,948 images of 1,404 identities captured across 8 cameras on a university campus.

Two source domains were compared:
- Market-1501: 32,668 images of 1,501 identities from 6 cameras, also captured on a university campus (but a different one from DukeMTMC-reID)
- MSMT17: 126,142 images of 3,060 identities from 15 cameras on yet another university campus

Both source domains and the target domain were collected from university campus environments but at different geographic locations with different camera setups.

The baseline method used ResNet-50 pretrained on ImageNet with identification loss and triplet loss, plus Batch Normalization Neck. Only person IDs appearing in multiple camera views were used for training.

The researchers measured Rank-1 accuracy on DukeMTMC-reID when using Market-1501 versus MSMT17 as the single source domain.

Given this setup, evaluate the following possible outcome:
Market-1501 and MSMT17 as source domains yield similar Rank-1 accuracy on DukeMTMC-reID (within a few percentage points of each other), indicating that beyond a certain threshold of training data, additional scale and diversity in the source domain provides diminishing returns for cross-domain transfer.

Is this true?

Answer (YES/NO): NO